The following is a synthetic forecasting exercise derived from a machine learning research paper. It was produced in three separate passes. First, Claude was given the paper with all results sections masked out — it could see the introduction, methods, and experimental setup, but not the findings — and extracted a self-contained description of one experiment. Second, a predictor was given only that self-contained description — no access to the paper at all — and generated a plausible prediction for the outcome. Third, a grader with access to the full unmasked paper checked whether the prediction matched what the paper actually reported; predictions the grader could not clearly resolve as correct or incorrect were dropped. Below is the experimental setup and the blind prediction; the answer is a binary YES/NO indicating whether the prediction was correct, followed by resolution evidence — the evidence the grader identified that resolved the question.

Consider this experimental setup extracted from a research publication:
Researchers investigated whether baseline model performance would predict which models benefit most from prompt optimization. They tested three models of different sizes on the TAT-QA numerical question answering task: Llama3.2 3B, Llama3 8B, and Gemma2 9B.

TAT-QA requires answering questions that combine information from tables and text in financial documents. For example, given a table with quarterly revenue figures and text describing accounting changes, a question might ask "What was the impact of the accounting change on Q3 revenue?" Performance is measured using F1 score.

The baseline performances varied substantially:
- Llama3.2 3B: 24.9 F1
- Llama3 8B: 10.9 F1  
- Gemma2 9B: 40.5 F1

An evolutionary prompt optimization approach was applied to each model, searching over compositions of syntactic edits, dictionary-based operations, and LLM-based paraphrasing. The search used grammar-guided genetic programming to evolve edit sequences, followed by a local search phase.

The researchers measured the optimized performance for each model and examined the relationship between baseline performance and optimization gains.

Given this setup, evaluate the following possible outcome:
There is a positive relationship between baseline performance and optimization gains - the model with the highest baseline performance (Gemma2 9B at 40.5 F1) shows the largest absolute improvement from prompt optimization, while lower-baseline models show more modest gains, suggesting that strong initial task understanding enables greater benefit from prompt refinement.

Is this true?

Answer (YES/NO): NO